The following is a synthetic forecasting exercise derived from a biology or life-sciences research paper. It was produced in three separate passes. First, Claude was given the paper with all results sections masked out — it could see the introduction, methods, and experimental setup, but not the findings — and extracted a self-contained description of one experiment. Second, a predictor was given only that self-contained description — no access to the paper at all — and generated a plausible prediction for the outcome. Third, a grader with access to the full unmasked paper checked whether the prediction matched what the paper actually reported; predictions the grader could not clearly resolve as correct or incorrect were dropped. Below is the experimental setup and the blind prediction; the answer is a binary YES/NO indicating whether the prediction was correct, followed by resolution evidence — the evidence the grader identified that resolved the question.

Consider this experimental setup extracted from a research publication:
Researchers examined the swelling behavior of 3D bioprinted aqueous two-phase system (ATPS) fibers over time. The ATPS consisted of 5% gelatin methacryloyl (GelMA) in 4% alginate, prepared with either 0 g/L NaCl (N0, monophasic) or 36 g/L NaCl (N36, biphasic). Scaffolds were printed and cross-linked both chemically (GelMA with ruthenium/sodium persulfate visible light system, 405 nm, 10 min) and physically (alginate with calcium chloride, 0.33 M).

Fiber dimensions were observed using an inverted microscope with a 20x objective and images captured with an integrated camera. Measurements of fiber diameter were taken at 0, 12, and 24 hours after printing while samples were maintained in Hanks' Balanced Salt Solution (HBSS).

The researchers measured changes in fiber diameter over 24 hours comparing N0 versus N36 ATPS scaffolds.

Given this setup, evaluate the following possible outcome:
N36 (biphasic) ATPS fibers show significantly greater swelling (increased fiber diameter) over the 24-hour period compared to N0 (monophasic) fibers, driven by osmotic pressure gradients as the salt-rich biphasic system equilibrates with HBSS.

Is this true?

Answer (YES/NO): NO